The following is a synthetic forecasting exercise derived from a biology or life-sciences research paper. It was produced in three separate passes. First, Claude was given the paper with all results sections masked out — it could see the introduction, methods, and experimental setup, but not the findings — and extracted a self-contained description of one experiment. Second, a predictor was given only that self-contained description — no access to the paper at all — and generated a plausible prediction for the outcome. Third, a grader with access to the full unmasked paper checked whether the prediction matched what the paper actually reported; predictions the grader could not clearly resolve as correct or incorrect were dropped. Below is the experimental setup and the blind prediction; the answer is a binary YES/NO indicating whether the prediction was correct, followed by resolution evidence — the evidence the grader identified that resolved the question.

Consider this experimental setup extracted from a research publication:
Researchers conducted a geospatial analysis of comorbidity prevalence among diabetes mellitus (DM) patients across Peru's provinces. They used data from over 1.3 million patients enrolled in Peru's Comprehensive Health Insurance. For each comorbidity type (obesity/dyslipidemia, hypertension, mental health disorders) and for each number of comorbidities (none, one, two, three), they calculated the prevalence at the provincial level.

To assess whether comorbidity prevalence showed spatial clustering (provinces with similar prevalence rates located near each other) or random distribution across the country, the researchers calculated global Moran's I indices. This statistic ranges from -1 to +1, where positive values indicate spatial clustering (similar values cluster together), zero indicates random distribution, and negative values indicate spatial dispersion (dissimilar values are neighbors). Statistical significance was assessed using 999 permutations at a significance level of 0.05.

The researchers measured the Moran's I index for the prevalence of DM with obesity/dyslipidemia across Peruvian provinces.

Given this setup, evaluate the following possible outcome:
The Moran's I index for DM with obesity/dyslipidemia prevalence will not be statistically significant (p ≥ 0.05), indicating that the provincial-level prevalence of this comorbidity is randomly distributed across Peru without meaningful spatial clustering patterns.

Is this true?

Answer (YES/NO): NO